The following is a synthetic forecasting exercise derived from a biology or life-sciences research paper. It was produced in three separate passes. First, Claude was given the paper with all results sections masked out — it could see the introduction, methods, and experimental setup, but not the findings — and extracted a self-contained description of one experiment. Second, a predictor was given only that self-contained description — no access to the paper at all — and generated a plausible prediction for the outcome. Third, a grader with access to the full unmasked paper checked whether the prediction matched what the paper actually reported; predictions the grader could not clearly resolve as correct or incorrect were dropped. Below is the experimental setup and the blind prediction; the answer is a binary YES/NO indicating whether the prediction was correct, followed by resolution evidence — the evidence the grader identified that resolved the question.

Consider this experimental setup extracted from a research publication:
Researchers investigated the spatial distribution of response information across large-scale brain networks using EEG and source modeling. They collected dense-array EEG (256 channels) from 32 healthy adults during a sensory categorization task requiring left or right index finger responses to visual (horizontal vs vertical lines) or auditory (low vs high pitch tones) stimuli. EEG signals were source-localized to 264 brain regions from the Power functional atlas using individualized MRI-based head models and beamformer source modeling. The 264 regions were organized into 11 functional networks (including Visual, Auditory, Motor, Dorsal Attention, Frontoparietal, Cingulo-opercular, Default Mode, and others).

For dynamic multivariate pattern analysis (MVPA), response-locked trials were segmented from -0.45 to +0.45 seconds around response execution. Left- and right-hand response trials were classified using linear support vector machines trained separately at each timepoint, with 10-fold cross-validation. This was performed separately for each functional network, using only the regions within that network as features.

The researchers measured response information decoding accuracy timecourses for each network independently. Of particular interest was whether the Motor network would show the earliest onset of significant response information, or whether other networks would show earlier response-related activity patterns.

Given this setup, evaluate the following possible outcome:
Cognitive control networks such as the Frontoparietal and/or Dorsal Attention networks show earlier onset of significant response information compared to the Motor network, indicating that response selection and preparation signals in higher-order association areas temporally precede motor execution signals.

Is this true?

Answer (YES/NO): NO